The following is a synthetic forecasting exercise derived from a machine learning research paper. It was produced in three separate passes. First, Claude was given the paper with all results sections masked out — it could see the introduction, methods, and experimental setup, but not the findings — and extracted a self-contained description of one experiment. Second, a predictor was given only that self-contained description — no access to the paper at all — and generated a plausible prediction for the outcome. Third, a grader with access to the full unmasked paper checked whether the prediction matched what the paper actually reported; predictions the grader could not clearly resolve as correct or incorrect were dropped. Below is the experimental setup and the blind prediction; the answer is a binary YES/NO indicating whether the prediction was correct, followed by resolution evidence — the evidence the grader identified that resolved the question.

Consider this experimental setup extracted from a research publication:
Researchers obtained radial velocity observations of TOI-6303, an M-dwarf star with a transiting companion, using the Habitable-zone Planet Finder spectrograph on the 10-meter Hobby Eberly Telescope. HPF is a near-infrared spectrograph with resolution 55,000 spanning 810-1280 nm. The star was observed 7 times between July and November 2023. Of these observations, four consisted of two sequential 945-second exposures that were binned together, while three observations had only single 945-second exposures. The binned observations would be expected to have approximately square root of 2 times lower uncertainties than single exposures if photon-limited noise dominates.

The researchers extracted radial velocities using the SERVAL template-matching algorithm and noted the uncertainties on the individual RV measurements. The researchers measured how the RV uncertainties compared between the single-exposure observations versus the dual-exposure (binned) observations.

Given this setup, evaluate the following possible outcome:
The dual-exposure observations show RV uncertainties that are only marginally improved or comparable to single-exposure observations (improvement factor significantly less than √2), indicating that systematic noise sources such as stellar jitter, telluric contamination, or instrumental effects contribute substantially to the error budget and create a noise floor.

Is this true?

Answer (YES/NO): NO